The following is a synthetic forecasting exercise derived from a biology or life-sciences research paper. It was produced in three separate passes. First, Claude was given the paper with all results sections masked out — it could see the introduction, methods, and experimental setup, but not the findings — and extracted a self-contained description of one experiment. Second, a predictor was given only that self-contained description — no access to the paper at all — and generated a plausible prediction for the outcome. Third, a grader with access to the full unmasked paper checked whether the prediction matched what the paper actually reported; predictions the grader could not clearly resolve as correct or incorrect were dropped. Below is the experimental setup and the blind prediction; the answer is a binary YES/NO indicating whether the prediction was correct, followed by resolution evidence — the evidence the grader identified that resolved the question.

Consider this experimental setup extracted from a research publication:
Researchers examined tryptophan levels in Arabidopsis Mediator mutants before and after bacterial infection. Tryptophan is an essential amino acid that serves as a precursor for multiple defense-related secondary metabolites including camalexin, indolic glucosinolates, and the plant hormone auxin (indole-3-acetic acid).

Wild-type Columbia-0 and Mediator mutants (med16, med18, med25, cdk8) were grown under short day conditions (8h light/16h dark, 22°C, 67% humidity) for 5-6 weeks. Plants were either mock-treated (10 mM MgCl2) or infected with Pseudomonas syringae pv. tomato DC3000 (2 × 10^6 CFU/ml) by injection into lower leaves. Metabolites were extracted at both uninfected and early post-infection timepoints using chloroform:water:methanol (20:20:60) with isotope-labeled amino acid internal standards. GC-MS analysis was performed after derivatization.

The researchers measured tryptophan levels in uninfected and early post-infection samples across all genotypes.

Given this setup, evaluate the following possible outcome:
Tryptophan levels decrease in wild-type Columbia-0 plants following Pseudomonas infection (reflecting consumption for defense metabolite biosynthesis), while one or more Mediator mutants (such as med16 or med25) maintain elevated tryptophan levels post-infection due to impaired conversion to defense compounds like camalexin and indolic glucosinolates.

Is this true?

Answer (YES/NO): NO